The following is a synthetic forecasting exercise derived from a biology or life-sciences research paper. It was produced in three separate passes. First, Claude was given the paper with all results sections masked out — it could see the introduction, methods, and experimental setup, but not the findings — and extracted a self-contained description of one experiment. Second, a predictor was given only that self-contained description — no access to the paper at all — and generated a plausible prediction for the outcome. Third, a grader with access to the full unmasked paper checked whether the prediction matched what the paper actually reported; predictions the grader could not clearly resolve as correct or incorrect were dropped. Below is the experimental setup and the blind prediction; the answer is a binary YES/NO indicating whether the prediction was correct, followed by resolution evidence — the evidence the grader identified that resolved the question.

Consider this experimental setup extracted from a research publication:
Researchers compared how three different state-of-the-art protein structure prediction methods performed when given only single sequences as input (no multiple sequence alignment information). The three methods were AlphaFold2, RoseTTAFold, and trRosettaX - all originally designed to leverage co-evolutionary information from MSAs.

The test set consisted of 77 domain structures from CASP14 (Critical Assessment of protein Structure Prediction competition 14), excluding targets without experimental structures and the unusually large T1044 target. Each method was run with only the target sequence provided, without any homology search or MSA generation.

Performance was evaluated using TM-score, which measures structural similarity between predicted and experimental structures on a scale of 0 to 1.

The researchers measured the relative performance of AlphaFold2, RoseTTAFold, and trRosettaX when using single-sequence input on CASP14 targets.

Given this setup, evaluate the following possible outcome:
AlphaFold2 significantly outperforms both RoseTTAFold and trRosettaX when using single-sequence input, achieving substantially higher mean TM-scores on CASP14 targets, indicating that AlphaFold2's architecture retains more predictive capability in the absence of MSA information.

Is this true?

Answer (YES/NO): NO